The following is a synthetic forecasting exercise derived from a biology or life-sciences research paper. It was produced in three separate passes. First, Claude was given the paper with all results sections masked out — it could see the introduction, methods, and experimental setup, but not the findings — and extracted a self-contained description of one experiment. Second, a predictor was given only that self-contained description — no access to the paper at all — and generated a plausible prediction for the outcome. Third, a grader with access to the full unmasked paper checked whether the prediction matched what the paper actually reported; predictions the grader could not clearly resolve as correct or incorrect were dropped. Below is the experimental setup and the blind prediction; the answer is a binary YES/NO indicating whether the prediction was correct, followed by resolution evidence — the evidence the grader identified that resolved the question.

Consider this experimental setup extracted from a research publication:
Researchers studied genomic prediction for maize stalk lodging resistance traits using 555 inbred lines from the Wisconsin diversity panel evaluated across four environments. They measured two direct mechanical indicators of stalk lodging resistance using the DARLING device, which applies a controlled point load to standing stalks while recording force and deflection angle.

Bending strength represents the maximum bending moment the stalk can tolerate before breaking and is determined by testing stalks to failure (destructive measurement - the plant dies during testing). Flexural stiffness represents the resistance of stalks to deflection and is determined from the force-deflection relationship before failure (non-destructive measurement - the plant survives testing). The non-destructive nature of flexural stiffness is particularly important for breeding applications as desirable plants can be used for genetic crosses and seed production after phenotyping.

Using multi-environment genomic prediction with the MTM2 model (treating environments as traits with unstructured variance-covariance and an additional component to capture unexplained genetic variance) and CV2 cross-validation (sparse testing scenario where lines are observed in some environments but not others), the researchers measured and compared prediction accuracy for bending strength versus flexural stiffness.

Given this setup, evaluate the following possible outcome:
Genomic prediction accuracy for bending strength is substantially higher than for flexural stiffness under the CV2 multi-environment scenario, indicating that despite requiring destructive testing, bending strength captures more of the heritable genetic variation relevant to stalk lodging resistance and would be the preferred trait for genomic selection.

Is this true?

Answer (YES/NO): NO